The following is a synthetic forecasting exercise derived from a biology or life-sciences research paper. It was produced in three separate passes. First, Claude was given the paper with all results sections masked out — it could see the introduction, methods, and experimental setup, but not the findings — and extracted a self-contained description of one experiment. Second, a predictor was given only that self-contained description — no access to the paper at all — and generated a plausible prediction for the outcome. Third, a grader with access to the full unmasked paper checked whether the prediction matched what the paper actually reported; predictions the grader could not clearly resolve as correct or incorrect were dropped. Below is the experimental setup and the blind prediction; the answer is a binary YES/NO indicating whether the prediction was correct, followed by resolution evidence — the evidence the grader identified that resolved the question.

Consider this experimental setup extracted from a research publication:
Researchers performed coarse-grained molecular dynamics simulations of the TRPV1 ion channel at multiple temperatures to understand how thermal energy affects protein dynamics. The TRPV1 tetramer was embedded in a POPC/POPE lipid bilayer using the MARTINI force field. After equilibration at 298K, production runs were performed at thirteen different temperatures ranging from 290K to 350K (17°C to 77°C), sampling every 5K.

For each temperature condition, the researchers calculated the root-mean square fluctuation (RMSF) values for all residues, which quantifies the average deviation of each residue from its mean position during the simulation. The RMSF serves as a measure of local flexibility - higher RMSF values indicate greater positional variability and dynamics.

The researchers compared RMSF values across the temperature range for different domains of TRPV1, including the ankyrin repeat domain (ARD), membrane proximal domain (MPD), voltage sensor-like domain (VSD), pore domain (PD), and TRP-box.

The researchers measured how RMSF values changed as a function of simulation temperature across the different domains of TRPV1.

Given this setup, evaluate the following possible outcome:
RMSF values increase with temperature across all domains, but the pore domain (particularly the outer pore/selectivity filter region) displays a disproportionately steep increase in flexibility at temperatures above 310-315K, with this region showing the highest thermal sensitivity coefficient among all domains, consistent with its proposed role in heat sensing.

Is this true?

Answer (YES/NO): NO